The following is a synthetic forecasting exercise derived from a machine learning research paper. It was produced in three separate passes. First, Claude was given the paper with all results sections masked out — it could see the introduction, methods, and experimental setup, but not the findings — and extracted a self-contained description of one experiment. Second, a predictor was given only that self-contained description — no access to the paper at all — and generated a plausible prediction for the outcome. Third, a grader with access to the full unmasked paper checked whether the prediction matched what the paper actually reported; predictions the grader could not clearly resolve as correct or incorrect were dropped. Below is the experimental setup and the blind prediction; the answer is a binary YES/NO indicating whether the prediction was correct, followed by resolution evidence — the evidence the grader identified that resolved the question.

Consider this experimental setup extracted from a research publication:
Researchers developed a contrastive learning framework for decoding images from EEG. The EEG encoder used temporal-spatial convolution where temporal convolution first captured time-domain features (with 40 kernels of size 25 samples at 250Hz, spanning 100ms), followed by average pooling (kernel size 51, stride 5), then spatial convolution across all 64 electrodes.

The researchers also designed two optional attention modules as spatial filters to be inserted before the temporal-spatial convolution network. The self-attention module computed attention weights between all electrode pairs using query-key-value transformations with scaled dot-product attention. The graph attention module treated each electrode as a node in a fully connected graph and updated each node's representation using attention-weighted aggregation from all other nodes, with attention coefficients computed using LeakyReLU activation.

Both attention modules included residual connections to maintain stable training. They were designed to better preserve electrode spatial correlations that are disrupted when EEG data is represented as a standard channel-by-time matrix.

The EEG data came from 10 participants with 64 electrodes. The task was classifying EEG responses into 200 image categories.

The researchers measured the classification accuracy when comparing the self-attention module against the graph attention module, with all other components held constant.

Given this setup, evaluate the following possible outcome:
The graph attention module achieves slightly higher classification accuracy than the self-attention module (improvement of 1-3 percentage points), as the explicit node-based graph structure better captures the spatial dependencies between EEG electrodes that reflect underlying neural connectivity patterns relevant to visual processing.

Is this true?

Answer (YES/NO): NO